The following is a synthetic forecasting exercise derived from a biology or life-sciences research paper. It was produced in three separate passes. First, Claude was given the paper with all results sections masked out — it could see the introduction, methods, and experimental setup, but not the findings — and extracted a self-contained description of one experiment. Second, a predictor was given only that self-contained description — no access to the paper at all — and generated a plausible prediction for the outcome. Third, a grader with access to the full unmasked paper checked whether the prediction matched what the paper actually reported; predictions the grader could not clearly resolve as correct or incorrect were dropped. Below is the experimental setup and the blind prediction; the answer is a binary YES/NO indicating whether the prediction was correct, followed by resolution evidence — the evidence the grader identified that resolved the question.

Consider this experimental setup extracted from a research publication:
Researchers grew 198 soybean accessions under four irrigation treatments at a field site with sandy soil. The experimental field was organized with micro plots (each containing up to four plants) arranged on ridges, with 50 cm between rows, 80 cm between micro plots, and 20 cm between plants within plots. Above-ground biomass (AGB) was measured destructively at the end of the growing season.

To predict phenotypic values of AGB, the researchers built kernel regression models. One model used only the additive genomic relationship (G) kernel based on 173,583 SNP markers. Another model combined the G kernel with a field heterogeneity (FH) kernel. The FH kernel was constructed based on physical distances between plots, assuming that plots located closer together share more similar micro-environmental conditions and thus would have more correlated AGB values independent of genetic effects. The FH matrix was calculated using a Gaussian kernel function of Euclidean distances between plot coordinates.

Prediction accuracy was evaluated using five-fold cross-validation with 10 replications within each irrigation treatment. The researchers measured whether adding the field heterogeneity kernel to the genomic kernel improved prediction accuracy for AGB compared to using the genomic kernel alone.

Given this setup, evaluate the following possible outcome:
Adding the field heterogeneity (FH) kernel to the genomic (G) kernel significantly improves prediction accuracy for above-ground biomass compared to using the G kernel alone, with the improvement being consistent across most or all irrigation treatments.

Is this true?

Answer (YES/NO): NO